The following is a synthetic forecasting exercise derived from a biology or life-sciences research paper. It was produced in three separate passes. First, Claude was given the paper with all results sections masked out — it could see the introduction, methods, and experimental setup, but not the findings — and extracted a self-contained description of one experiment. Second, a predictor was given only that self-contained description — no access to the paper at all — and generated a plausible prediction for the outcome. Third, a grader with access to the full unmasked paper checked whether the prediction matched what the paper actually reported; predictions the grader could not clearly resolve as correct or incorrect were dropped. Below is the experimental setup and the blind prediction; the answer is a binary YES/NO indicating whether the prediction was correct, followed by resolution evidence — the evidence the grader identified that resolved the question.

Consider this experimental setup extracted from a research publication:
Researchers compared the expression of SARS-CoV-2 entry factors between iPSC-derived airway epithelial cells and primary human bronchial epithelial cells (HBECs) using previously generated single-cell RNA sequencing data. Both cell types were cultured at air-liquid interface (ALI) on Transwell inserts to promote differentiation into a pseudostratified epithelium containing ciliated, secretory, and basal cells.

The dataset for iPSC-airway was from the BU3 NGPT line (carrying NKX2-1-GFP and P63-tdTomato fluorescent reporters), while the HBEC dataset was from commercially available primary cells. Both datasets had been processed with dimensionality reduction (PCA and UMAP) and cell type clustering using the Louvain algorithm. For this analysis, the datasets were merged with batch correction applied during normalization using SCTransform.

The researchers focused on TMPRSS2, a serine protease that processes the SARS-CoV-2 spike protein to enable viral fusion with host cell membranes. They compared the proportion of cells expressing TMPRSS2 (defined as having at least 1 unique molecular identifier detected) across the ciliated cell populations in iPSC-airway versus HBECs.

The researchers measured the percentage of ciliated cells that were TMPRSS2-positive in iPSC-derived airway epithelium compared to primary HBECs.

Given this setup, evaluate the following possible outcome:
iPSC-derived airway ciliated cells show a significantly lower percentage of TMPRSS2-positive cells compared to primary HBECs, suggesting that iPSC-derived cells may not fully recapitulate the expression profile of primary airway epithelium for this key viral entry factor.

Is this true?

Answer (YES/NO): YES